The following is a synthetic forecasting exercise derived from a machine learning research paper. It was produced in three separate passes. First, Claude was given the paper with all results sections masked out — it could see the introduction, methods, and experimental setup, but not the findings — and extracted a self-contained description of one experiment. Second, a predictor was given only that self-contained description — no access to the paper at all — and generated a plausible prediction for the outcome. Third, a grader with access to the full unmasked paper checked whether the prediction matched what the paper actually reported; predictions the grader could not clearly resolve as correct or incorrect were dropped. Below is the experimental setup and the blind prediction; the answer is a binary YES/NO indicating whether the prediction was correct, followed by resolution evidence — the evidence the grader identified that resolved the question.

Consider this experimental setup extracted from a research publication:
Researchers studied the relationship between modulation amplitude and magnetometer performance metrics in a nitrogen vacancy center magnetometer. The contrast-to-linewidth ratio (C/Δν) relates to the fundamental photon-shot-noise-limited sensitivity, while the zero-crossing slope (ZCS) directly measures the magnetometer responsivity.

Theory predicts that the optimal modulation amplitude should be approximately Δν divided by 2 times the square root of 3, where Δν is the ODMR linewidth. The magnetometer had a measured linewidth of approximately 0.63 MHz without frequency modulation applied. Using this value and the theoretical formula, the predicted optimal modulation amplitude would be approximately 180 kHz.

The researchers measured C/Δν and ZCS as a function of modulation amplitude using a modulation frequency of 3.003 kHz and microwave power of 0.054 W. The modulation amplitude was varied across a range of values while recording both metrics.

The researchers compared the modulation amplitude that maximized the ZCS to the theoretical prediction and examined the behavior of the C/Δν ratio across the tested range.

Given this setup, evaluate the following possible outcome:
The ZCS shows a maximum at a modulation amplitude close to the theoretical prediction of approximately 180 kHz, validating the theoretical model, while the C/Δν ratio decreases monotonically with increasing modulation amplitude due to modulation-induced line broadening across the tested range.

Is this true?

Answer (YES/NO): NO